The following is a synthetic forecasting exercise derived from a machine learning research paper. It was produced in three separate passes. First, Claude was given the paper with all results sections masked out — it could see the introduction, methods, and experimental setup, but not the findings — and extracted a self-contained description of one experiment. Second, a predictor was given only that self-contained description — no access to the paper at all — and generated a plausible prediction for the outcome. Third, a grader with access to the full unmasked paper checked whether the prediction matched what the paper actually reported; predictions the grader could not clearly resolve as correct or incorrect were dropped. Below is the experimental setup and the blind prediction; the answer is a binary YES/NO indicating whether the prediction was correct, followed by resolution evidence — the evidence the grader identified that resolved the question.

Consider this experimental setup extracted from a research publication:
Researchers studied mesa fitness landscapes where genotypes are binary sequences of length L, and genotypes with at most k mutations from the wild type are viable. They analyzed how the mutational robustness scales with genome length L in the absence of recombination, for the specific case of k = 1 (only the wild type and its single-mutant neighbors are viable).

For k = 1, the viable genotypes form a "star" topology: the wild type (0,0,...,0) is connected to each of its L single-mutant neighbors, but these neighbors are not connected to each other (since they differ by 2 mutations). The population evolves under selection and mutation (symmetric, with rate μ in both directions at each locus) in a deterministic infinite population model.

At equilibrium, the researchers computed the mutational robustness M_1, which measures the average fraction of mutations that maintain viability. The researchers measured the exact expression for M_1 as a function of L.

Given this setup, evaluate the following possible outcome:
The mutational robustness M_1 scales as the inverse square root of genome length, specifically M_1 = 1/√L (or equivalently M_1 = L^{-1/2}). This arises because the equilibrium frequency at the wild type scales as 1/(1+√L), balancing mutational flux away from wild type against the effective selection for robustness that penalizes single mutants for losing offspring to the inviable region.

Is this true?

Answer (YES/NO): YES